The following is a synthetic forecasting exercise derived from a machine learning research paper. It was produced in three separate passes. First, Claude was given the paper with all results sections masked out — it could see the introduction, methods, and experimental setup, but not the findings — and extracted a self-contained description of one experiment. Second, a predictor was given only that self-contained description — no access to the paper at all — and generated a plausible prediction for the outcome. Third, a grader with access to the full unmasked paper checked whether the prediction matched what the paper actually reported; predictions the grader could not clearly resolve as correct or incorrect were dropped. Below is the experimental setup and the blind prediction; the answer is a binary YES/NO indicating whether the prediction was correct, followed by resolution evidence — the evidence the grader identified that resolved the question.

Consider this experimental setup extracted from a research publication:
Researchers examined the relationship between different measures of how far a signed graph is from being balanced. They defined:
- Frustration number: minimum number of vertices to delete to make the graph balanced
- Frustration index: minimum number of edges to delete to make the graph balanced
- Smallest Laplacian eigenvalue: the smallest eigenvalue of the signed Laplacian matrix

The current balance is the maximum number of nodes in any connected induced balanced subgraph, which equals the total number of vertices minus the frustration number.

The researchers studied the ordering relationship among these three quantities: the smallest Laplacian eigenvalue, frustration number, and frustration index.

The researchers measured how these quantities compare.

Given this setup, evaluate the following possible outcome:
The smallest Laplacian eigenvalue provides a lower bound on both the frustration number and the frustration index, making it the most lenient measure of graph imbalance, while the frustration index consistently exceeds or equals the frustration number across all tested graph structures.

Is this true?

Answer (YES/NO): YES